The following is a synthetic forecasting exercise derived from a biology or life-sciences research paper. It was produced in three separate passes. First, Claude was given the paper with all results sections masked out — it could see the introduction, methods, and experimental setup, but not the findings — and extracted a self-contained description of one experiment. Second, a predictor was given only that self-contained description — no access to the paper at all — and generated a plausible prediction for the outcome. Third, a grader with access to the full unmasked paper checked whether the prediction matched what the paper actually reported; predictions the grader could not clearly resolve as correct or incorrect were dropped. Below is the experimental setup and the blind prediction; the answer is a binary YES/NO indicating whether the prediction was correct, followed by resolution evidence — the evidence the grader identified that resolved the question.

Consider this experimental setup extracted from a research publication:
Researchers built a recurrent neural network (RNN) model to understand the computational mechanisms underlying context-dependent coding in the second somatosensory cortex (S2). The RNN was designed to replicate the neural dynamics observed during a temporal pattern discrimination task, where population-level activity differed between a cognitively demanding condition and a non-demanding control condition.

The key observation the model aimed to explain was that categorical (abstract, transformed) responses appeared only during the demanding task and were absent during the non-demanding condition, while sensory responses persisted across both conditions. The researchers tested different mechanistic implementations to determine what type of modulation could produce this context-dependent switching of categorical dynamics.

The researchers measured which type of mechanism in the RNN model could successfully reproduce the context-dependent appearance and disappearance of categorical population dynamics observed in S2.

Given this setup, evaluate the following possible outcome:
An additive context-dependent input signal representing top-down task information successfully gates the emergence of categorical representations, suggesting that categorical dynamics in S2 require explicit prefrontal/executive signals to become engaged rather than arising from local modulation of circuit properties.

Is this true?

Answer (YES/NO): NO